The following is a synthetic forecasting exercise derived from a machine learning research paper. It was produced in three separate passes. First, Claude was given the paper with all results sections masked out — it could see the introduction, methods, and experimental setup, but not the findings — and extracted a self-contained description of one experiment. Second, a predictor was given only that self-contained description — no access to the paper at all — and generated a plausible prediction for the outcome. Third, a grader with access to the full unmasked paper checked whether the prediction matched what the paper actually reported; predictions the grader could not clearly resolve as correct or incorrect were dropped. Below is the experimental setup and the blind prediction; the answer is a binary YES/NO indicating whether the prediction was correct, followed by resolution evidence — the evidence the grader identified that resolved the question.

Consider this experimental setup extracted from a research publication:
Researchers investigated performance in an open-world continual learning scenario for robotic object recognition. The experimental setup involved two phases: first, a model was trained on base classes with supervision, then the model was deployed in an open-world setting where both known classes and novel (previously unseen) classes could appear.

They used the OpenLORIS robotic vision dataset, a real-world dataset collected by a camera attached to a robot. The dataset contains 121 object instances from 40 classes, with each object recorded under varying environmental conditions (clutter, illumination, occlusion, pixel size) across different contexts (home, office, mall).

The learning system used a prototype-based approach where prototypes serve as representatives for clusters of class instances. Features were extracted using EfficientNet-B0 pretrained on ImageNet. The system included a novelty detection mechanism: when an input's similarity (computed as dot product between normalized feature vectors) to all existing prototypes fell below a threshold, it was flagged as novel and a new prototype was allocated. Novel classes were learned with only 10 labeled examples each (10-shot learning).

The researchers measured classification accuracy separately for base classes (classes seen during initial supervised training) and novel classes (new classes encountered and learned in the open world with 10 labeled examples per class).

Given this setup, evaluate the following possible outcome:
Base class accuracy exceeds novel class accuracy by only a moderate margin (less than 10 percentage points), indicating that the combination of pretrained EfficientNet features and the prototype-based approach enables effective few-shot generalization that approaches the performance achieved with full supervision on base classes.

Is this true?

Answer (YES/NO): NO